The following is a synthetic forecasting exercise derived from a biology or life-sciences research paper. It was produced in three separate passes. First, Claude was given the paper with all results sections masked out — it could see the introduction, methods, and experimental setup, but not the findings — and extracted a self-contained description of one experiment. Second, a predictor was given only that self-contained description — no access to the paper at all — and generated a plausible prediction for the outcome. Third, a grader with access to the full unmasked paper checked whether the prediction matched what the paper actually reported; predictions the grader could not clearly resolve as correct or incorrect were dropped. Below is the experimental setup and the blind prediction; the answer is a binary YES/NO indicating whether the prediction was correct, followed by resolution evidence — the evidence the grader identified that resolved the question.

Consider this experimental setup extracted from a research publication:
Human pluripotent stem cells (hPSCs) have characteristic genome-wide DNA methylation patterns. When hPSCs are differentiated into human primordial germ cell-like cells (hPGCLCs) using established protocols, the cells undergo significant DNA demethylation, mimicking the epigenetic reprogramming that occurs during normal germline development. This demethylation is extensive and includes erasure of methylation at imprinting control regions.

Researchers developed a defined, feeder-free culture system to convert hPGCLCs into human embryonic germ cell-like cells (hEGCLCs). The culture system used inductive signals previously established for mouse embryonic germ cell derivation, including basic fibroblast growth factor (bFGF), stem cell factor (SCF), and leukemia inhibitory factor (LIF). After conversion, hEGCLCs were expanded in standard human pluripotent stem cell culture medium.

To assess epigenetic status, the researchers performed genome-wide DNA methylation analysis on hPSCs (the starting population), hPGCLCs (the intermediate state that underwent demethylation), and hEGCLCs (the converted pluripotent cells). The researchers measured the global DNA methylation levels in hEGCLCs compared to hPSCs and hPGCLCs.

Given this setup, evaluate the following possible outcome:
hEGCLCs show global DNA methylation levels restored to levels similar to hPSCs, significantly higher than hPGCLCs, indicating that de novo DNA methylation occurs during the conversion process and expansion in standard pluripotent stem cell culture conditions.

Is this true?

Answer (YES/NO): YES